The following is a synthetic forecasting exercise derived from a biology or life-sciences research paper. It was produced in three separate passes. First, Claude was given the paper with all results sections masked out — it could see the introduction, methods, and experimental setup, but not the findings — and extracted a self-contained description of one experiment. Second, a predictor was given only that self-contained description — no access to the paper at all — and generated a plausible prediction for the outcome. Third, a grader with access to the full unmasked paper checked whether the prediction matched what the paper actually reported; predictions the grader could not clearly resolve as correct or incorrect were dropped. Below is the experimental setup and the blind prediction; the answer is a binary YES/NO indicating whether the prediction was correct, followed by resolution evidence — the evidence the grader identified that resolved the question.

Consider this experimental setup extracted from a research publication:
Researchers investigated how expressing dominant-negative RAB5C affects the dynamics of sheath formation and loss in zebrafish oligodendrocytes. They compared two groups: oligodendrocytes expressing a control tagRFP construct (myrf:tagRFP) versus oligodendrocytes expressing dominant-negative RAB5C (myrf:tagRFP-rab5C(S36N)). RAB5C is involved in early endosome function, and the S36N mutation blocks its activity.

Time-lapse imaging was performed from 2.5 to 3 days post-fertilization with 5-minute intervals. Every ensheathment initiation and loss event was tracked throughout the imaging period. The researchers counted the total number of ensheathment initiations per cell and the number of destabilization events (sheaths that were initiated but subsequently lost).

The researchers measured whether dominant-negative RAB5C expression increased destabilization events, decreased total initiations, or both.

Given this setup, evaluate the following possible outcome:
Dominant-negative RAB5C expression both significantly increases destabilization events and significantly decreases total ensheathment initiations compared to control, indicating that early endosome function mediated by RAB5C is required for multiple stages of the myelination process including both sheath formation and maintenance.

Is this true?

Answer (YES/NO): NO